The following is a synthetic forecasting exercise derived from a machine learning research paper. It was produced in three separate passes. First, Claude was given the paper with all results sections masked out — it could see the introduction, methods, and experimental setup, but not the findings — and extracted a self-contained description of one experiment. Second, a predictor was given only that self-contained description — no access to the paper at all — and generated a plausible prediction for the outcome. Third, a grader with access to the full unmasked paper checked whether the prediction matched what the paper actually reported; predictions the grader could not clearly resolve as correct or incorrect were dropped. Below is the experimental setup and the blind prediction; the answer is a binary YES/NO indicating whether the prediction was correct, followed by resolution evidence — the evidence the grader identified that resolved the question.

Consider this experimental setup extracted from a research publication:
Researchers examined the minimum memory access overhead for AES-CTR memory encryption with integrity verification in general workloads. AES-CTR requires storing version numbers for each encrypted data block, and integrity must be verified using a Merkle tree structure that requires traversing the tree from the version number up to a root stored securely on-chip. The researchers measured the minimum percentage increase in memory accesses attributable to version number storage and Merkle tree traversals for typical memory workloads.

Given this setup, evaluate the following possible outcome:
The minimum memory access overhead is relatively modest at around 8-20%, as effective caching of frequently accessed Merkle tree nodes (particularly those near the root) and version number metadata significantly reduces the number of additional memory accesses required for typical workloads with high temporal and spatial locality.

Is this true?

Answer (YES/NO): NO